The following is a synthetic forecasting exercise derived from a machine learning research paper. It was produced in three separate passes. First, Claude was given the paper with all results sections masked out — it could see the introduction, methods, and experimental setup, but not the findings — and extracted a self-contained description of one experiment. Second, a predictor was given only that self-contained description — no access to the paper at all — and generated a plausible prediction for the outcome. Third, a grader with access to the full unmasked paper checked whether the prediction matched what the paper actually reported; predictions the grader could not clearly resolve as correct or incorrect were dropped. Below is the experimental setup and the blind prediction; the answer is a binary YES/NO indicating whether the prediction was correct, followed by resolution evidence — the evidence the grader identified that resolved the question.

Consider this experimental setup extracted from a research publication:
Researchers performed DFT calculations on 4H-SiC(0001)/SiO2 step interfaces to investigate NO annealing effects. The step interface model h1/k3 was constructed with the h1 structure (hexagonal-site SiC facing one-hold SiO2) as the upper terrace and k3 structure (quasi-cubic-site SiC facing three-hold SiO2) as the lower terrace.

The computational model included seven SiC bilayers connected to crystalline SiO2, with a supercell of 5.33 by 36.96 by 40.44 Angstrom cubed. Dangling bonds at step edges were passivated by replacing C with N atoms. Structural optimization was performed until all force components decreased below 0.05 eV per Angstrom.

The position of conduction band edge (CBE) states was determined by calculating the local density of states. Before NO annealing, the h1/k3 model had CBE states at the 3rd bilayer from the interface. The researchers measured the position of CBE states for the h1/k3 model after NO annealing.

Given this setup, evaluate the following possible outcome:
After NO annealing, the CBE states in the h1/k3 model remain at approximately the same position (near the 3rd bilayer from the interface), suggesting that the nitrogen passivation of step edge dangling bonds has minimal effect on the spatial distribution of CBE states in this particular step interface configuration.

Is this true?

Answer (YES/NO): NO